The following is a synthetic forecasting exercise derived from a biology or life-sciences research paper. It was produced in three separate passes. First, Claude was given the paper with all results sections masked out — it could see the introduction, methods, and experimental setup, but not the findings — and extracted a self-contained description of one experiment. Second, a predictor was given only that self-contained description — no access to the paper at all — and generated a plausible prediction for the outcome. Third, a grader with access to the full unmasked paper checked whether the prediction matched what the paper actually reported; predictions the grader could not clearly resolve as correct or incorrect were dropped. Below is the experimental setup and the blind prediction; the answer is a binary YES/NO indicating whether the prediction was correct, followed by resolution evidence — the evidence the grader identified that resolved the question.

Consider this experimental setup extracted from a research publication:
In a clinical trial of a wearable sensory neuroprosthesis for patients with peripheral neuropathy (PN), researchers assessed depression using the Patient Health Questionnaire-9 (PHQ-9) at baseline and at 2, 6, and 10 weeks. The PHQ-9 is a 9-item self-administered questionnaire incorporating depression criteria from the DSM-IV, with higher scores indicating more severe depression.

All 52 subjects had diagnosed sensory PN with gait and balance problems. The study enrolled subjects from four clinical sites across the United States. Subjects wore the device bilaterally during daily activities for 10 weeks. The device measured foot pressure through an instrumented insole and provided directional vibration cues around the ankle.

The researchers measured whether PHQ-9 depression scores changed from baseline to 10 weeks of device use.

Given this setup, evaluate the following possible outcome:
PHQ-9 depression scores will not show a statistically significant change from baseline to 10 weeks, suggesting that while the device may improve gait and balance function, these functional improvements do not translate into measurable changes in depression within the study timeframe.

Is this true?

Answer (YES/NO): YES